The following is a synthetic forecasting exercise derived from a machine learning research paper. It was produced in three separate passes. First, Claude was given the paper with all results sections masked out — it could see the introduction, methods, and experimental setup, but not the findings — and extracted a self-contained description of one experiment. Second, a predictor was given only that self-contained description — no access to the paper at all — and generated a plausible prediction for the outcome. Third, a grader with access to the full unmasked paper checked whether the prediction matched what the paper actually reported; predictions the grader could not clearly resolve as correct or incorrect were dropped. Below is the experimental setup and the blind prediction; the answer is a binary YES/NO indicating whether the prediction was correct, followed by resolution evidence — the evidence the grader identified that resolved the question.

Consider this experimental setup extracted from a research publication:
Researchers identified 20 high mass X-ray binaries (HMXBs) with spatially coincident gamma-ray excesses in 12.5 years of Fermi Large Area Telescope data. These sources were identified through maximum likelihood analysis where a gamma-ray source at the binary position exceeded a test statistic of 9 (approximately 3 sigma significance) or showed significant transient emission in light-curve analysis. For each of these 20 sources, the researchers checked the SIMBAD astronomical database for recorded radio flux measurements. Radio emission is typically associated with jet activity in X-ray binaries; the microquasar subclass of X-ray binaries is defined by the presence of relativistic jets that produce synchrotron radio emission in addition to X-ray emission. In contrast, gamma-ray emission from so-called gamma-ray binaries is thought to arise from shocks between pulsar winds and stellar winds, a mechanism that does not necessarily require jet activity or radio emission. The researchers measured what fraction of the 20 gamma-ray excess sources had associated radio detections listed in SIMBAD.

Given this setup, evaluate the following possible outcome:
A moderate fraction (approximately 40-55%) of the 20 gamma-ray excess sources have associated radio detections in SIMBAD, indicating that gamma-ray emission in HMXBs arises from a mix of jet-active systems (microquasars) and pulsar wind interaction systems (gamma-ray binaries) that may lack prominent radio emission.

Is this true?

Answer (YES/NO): NO